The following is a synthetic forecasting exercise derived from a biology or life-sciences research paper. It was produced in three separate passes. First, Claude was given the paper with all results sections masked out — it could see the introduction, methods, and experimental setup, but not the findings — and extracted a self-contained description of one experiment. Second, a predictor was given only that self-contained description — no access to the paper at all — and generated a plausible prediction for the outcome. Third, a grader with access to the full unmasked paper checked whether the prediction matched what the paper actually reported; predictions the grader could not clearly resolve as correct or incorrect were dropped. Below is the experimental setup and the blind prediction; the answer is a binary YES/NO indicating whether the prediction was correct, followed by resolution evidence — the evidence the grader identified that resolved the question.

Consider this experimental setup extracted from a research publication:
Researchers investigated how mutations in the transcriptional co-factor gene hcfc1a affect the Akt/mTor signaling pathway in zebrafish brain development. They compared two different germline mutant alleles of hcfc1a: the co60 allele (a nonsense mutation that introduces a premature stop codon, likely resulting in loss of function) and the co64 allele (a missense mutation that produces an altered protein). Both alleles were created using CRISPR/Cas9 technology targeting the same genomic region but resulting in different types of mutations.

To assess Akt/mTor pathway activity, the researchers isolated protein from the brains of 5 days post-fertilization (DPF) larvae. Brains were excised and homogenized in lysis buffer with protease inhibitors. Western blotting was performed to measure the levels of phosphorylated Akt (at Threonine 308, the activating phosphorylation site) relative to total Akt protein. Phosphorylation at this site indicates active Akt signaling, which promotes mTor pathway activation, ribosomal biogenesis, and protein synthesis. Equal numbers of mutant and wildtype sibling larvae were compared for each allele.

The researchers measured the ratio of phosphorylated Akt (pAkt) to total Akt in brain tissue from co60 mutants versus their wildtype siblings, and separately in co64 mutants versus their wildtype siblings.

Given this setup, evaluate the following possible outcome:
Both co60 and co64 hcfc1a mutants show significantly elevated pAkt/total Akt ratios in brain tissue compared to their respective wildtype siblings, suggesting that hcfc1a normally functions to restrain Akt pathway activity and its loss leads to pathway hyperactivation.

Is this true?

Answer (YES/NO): NO